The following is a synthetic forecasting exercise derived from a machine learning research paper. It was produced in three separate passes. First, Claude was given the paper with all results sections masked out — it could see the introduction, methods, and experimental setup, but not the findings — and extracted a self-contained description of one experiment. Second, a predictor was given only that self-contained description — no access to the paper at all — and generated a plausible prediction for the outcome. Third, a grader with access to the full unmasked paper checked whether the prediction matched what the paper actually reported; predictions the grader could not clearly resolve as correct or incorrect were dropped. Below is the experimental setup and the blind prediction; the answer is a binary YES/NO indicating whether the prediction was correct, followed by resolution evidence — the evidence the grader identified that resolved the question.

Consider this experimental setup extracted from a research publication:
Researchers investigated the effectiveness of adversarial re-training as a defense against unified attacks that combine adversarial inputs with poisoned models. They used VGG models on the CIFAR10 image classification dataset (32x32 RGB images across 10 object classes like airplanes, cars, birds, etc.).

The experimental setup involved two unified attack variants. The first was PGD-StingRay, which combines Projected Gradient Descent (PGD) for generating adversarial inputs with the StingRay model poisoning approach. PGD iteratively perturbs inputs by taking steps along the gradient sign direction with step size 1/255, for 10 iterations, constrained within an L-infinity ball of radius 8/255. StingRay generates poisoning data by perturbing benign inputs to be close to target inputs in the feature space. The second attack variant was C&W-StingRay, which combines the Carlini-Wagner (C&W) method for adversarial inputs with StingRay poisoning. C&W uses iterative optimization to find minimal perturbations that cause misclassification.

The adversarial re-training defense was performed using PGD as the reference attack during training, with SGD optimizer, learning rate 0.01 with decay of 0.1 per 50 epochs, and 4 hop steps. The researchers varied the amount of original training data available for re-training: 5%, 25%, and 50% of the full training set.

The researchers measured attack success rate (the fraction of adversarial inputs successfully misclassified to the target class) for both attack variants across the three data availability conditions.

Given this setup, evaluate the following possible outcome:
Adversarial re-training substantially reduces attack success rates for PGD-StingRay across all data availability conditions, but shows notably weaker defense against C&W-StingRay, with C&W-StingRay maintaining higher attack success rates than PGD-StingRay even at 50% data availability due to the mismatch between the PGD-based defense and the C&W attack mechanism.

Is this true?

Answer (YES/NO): NO